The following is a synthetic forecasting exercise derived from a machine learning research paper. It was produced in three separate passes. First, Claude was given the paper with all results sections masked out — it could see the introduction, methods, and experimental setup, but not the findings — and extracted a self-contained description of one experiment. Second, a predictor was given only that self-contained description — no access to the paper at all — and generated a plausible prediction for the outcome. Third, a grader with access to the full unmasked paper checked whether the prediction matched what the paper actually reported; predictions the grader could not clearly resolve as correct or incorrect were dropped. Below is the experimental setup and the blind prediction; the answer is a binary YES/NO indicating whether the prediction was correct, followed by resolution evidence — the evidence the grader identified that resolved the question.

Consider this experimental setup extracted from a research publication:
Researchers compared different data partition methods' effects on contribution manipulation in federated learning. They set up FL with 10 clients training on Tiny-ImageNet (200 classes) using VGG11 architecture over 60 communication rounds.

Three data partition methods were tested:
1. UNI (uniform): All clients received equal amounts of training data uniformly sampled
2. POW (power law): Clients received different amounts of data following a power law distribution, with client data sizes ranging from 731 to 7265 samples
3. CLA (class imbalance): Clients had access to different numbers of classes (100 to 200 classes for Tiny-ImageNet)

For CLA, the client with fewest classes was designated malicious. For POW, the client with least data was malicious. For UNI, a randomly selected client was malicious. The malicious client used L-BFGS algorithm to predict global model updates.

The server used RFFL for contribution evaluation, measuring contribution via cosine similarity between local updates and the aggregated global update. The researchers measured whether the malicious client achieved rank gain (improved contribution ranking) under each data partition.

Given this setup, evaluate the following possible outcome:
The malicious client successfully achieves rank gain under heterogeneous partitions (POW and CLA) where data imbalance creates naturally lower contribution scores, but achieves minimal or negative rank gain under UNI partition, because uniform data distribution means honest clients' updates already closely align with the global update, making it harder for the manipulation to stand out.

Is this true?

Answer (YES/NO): NO